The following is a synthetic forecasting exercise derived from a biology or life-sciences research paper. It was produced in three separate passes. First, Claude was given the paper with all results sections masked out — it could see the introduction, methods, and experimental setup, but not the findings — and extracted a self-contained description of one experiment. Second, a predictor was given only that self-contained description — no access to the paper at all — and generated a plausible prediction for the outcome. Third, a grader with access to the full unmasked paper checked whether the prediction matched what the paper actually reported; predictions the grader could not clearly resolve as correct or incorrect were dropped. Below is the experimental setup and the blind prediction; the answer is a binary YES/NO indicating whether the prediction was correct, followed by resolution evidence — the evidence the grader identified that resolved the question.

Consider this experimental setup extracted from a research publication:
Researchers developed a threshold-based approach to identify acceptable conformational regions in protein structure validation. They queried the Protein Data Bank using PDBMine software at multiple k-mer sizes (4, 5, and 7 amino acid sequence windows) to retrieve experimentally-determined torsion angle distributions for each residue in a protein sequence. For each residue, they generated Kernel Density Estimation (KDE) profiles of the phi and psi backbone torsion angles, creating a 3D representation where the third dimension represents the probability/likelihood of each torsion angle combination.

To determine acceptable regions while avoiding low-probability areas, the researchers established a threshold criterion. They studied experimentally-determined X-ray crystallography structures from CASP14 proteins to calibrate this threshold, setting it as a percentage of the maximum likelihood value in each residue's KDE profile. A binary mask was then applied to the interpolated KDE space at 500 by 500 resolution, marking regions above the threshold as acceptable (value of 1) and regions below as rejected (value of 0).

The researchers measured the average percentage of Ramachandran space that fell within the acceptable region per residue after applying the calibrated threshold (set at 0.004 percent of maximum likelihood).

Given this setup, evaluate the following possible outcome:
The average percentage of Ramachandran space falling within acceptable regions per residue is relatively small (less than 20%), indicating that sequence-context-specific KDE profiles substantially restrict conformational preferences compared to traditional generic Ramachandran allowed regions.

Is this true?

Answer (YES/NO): NO